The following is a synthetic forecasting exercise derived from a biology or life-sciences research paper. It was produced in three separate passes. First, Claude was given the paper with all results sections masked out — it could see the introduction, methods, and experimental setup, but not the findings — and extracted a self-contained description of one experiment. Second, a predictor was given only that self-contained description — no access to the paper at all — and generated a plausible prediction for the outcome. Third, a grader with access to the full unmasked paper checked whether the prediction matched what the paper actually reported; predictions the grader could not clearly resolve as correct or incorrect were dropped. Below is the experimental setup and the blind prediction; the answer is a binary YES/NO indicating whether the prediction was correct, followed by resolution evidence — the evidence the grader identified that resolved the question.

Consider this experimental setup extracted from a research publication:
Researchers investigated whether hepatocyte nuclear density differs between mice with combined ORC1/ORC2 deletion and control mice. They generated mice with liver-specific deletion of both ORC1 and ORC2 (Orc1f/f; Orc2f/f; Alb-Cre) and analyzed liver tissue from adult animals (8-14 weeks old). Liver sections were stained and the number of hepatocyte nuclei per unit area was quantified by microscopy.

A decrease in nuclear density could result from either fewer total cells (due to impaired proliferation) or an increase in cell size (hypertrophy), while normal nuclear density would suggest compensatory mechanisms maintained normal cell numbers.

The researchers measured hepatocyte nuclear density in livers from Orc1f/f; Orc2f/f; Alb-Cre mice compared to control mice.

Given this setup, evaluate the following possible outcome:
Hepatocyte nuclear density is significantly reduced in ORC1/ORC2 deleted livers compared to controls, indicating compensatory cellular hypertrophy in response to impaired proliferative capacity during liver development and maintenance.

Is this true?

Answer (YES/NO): YES